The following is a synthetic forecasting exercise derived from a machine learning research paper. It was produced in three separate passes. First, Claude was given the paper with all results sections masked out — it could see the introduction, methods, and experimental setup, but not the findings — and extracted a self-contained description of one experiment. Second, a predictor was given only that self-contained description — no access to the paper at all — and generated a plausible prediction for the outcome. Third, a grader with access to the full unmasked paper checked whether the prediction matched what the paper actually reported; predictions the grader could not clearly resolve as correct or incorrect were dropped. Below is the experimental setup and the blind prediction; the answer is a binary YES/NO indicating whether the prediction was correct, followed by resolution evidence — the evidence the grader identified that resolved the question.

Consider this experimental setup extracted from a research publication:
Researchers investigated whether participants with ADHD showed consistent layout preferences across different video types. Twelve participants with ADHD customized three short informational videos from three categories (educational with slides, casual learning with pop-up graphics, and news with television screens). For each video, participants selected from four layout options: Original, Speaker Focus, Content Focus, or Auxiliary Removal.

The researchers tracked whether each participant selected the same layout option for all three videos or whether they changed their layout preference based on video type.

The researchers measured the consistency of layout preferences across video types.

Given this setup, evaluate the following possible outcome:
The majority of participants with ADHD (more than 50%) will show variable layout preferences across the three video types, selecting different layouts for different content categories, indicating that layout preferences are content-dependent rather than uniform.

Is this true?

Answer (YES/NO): YES